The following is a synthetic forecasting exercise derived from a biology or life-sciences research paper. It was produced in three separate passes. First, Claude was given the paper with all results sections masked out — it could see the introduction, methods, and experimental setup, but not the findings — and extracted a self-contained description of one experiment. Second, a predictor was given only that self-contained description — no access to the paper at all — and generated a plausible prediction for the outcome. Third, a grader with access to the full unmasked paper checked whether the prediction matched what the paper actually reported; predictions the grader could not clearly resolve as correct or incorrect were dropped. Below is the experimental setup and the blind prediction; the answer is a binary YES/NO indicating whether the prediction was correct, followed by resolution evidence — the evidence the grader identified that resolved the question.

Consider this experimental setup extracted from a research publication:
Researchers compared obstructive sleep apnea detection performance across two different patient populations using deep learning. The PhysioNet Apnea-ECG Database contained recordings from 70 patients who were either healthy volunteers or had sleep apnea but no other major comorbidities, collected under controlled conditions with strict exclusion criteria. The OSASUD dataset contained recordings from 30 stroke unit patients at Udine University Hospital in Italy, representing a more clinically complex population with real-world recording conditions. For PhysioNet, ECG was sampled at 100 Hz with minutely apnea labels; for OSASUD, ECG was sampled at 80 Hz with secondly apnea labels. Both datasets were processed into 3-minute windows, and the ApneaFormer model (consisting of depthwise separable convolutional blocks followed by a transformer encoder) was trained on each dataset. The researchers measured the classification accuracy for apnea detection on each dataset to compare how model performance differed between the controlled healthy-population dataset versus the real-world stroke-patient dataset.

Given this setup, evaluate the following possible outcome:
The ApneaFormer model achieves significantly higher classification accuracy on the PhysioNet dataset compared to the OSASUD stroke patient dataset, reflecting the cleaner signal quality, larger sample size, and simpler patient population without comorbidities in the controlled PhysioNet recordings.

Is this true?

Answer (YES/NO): YES